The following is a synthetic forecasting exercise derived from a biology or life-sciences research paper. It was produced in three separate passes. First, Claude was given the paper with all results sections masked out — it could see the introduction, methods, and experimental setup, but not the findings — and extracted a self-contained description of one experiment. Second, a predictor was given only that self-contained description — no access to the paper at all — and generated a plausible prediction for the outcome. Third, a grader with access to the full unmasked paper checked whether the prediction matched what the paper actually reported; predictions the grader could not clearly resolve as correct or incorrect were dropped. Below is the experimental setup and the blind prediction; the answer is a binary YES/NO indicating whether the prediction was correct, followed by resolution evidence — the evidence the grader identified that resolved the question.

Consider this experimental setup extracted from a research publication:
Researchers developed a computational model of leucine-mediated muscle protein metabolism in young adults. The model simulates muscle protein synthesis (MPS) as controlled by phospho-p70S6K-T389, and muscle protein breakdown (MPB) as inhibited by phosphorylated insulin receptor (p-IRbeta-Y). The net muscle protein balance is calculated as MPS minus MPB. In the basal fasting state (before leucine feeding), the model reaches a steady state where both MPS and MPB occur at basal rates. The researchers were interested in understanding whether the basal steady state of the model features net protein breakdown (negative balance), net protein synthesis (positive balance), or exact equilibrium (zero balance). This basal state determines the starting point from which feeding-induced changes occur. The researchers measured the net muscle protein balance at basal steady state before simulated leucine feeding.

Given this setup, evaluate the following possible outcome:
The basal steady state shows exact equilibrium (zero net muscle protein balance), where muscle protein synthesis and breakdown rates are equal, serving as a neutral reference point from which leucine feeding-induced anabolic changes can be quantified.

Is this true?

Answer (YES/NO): NO